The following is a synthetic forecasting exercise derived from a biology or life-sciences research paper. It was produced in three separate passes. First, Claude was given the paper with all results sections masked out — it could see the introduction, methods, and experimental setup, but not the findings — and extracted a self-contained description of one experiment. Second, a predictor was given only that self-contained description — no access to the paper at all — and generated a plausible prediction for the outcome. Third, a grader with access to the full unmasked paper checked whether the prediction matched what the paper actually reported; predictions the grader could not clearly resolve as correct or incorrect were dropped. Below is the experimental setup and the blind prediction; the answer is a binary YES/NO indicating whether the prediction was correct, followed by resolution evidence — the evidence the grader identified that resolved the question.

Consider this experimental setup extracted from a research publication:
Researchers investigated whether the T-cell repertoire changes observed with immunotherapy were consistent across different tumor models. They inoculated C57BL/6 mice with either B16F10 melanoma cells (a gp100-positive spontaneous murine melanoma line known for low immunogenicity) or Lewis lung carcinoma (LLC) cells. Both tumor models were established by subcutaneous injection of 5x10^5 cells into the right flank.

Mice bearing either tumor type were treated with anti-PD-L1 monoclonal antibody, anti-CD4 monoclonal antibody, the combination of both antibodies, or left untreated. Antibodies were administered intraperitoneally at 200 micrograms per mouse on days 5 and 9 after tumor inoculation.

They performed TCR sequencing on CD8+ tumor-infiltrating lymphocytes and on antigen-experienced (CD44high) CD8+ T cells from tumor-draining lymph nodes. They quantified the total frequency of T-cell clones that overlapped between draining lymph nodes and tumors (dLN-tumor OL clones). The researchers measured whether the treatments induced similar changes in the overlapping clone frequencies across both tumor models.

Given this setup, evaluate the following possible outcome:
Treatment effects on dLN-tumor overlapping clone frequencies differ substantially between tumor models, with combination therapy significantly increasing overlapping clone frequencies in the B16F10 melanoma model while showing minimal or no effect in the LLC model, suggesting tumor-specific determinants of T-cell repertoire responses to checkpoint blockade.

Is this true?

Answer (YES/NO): NO